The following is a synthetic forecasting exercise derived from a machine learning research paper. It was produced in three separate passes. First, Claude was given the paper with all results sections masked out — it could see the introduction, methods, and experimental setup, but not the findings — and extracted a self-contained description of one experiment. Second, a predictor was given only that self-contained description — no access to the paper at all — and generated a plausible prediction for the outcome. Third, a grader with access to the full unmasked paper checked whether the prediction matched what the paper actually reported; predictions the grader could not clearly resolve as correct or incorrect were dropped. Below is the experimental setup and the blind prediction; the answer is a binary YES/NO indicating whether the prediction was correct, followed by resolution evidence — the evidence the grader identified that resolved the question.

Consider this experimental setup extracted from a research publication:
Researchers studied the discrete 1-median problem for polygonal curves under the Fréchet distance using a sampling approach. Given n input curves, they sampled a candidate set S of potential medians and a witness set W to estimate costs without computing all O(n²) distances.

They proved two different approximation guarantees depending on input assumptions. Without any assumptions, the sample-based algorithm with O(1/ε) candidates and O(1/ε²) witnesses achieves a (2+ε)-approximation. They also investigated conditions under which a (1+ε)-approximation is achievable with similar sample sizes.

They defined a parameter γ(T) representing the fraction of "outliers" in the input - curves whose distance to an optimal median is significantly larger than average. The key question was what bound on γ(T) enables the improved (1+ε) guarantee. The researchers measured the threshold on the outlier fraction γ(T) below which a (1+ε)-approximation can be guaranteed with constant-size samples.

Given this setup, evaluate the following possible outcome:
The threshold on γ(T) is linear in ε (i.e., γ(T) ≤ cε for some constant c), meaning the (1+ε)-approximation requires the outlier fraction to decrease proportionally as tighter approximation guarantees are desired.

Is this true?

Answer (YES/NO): NO